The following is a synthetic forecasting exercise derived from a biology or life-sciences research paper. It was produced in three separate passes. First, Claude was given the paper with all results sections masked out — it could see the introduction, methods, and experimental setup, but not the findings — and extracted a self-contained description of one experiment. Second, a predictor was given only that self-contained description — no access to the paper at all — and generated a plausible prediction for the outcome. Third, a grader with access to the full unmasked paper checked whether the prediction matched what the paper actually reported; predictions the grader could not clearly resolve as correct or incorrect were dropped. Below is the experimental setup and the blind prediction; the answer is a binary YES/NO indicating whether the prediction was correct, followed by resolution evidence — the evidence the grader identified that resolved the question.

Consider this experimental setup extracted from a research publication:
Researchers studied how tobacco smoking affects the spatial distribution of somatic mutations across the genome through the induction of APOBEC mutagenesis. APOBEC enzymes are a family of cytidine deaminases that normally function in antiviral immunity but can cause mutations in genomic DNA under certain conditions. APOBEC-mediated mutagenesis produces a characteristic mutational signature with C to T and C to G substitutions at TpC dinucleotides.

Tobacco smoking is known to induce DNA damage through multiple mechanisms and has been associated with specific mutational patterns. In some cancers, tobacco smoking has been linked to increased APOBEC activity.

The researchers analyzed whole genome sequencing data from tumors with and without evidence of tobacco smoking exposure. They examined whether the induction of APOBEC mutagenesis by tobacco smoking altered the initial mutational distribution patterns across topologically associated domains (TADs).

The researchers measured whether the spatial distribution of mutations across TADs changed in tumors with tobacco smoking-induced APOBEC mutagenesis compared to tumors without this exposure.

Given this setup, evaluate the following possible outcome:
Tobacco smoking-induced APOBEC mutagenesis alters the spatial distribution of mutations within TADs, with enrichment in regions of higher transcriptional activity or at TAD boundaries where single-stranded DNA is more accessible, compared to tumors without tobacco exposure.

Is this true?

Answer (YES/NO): YES